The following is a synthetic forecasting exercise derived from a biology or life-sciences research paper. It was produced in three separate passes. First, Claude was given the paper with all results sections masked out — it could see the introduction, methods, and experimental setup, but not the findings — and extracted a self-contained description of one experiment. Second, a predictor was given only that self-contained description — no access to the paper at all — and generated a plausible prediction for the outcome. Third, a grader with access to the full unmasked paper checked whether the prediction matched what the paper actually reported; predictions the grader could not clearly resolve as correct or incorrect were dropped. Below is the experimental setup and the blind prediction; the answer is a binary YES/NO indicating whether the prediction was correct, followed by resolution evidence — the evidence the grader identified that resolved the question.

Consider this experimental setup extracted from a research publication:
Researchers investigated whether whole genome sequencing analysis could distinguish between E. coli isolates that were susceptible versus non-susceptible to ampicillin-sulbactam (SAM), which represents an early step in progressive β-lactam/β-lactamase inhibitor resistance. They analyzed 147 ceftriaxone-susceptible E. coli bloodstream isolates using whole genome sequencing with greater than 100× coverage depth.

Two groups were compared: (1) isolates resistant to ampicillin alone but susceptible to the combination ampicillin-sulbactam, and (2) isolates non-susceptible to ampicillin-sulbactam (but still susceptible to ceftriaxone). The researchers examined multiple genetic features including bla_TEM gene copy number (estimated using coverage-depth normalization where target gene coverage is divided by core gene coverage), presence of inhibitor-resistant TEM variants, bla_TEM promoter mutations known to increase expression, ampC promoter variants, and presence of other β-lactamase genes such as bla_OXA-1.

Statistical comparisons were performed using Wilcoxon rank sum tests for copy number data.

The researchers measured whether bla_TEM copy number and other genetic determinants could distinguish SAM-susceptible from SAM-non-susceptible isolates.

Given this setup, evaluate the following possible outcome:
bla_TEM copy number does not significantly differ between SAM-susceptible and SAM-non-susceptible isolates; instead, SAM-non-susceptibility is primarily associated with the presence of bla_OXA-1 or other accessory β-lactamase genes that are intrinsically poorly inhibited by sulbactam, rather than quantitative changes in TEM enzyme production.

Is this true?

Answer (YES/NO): NO